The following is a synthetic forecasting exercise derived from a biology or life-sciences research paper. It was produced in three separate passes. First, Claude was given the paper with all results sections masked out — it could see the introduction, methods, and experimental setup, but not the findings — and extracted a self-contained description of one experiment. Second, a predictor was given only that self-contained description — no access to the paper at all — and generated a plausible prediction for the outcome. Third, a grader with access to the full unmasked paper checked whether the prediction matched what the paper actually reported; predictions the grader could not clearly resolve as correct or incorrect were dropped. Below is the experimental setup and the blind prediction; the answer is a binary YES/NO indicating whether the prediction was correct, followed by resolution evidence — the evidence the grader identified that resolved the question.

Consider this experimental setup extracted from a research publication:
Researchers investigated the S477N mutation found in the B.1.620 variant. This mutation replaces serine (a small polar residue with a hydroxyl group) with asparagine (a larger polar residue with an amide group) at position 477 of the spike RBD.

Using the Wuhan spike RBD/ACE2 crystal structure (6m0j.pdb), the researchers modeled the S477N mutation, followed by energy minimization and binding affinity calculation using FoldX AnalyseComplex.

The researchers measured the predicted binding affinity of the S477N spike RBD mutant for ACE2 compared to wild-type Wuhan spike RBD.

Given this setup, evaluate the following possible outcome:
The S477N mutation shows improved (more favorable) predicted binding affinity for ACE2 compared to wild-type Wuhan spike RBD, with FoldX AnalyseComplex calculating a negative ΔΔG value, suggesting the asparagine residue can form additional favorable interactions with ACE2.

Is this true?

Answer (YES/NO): NO